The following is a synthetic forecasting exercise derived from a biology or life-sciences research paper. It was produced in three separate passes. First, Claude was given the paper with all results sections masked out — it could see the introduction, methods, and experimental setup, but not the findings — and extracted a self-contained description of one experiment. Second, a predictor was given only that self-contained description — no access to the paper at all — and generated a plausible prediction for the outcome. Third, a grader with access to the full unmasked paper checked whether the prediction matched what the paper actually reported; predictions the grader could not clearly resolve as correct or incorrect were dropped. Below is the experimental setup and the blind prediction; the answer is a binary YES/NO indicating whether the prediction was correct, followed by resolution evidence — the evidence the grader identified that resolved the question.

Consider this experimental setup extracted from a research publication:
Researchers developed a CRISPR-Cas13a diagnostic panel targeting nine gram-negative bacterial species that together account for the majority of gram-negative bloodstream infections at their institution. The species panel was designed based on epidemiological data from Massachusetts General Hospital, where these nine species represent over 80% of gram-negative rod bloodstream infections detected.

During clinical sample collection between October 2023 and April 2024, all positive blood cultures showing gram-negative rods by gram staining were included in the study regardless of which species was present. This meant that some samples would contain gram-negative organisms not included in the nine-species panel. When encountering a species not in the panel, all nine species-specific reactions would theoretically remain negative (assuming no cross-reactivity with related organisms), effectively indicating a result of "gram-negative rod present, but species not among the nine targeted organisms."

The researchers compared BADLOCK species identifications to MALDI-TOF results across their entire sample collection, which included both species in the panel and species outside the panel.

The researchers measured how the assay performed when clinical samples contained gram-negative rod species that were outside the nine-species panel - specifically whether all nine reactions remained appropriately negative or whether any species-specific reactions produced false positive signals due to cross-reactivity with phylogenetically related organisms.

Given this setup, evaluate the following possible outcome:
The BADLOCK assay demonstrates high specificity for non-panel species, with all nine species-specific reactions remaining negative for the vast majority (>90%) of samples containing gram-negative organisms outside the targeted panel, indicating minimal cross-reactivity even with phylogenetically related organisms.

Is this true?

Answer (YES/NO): YES